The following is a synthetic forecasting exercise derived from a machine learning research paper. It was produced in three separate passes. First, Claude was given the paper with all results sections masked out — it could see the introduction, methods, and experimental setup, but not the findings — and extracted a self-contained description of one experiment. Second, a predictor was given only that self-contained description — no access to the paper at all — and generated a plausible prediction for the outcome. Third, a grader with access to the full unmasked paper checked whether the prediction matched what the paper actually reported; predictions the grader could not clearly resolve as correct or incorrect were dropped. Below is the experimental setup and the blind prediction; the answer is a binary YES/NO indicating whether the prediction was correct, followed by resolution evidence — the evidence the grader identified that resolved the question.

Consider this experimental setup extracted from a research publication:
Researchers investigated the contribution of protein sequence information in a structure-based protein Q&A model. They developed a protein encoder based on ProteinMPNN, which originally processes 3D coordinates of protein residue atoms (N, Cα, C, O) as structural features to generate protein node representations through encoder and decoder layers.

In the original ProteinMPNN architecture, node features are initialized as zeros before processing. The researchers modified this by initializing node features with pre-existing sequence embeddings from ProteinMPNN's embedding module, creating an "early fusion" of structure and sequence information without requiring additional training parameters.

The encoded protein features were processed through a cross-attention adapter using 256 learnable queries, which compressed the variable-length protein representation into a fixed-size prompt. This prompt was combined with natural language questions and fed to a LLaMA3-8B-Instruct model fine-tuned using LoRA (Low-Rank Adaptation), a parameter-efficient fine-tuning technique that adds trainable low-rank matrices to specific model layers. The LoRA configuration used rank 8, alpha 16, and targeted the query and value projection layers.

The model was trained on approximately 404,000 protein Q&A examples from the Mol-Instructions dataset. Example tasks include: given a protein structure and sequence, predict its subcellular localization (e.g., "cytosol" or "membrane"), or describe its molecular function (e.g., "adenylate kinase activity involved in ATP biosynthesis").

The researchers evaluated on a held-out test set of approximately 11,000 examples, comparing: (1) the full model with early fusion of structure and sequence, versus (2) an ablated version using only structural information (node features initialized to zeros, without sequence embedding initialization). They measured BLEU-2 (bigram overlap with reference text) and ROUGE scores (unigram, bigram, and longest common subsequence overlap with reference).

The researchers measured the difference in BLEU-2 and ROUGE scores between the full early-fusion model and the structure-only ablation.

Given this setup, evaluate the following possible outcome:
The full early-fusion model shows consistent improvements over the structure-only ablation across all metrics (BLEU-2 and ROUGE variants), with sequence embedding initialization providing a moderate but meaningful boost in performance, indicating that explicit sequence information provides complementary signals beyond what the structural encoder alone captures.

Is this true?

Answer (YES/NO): YES